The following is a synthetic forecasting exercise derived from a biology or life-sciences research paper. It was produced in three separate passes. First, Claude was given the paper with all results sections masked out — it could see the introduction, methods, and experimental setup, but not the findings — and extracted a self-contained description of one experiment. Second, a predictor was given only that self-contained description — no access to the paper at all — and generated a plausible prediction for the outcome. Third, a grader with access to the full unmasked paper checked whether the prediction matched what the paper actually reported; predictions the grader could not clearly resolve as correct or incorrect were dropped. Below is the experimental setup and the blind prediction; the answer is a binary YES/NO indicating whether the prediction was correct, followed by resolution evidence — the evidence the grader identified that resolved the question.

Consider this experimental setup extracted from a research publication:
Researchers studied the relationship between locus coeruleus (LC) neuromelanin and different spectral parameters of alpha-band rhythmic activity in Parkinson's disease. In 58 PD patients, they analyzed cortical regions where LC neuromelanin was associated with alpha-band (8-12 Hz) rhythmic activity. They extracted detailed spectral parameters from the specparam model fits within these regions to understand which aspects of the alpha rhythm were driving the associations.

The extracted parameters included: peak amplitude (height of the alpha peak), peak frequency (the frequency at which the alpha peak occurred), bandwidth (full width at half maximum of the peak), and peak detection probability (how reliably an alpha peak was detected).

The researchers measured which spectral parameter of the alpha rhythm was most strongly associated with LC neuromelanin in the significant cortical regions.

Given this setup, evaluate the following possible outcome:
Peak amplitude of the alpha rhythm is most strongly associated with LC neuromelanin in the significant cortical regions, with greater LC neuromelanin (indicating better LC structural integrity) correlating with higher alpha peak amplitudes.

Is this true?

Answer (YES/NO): NO